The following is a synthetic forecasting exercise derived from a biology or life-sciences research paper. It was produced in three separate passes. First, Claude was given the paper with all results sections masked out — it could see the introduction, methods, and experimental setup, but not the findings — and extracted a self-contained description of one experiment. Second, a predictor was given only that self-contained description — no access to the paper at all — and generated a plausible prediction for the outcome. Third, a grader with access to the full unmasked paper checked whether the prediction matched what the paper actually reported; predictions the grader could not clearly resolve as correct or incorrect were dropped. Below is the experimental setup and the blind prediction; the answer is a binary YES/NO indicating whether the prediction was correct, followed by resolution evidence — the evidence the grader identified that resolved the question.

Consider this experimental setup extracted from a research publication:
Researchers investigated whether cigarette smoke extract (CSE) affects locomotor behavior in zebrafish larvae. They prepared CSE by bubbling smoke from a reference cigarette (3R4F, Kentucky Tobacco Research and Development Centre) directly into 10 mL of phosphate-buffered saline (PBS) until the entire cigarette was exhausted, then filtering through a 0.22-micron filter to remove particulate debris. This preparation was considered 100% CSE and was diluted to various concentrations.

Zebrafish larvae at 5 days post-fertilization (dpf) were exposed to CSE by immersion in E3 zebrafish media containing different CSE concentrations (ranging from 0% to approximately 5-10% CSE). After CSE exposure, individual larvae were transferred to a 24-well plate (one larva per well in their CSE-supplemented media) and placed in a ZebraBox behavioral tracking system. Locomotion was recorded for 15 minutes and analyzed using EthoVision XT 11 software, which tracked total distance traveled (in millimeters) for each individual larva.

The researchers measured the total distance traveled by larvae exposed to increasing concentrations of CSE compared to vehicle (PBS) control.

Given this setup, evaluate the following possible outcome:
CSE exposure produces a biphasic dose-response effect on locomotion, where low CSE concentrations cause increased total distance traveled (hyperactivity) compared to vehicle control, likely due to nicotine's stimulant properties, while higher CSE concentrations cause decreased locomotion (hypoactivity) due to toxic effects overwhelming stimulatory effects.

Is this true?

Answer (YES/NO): NO